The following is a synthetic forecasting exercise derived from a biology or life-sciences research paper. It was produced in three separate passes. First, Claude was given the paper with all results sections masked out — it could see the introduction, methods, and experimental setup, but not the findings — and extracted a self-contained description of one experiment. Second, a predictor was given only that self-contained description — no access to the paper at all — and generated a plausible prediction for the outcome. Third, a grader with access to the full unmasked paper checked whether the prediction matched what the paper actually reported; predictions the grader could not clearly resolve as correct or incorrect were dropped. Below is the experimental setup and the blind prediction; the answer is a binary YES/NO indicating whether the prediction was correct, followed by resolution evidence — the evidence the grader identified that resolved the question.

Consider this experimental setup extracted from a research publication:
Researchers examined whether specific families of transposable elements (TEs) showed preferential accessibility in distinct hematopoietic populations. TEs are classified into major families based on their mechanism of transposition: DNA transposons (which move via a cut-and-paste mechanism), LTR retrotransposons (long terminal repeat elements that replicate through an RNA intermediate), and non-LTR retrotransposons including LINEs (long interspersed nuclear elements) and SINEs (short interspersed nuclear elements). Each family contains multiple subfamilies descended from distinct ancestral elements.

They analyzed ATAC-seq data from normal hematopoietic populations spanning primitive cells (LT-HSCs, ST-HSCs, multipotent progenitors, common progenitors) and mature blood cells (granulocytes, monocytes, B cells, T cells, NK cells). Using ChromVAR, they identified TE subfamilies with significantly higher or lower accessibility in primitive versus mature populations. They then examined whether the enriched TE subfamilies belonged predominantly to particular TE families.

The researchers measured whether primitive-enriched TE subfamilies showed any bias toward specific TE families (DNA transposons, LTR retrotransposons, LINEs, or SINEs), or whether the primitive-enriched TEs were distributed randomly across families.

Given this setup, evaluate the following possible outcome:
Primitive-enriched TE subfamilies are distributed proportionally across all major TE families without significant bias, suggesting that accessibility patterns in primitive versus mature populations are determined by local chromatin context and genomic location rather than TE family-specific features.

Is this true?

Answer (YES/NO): NO